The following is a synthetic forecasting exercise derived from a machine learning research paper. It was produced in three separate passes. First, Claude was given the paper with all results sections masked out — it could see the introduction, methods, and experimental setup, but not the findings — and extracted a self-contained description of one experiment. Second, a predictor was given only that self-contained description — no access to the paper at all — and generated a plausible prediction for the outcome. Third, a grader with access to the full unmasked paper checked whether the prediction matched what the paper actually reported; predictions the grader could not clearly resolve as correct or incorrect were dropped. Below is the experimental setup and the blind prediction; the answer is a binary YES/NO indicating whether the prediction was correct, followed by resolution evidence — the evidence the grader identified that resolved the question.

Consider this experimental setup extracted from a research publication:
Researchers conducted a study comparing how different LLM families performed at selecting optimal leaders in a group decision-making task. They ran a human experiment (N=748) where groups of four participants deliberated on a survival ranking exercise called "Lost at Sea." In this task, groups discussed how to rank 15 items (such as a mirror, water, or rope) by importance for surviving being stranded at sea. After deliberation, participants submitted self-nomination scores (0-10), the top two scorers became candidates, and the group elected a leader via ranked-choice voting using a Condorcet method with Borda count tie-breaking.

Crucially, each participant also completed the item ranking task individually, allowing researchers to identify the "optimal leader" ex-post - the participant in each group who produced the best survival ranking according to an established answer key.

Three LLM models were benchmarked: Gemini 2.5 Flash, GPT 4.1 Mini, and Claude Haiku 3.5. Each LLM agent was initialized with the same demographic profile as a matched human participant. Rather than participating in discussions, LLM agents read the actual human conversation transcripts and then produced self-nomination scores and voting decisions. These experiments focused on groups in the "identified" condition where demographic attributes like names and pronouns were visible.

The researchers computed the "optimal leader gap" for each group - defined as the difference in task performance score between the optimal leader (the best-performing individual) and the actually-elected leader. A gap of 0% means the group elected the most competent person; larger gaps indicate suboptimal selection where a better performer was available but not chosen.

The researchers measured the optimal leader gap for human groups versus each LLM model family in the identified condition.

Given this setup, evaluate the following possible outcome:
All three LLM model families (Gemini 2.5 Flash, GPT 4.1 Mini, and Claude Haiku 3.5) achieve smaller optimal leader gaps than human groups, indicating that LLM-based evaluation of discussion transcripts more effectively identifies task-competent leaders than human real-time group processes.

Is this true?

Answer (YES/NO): NO